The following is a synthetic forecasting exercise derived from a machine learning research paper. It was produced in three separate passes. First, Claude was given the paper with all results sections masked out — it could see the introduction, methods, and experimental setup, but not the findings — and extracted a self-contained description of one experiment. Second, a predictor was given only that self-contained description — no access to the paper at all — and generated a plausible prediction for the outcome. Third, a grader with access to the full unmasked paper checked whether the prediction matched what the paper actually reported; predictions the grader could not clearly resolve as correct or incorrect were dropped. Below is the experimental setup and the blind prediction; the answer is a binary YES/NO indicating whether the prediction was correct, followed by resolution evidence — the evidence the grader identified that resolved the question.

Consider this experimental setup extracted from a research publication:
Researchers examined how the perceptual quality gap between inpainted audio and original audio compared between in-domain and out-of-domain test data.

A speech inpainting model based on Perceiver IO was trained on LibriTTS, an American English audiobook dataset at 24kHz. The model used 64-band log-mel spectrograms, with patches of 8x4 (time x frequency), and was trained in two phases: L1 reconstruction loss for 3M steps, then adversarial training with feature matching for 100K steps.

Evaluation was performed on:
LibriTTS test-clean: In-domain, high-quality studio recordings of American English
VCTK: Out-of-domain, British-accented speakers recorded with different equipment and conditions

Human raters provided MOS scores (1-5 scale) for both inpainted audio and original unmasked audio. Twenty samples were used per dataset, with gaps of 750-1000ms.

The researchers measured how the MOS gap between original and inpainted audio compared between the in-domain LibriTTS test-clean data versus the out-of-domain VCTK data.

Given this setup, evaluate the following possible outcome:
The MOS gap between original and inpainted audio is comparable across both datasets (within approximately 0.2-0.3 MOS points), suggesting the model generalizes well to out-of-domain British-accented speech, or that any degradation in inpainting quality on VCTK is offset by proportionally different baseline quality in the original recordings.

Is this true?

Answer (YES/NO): NO